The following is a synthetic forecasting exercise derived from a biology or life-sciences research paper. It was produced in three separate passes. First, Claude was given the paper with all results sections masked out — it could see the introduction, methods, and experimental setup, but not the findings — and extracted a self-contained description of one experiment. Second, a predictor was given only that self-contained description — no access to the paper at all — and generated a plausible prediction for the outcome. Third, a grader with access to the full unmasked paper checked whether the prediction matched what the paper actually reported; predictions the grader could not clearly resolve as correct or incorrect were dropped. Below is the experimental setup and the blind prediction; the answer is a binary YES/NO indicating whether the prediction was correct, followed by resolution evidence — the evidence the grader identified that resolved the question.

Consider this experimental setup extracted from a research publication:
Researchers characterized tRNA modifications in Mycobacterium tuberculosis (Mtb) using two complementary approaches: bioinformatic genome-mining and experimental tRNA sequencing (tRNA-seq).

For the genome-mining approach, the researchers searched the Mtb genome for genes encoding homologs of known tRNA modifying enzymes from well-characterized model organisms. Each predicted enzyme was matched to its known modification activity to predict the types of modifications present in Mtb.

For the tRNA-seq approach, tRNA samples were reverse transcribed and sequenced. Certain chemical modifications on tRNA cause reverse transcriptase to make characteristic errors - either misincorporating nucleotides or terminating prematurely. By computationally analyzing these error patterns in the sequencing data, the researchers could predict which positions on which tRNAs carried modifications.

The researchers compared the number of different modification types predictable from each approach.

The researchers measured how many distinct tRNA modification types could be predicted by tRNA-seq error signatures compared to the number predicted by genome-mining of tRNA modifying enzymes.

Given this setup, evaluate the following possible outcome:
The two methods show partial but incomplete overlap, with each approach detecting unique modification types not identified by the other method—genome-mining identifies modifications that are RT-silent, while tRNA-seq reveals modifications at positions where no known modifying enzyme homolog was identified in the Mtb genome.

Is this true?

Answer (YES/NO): NO